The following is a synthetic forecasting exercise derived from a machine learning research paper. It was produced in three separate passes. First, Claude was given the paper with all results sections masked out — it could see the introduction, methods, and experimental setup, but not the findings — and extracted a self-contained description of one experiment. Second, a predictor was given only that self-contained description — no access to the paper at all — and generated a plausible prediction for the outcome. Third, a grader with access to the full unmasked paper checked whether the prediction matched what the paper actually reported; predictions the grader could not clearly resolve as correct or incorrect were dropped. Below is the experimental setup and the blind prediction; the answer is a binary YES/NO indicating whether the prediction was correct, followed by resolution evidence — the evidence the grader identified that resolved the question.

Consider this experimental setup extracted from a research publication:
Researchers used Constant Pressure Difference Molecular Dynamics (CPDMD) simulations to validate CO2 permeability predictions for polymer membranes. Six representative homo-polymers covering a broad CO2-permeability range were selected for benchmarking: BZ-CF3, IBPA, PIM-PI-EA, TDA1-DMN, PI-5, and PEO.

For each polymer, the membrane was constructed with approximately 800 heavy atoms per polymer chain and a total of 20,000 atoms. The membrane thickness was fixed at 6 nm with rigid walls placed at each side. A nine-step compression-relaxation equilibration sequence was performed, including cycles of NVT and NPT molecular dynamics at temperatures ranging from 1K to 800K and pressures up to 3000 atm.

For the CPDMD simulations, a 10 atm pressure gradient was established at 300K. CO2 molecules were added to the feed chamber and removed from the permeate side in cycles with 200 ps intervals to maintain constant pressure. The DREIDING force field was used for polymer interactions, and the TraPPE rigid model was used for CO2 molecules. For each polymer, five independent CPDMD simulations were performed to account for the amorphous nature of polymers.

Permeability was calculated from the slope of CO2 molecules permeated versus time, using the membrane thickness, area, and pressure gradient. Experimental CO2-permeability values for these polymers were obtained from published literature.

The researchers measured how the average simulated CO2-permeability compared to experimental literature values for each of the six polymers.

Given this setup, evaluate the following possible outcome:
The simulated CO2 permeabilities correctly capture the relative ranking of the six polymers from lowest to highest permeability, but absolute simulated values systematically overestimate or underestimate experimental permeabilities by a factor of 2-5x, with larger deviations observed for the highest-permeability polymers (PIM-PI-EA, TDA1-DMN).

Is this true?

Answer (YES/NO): NO